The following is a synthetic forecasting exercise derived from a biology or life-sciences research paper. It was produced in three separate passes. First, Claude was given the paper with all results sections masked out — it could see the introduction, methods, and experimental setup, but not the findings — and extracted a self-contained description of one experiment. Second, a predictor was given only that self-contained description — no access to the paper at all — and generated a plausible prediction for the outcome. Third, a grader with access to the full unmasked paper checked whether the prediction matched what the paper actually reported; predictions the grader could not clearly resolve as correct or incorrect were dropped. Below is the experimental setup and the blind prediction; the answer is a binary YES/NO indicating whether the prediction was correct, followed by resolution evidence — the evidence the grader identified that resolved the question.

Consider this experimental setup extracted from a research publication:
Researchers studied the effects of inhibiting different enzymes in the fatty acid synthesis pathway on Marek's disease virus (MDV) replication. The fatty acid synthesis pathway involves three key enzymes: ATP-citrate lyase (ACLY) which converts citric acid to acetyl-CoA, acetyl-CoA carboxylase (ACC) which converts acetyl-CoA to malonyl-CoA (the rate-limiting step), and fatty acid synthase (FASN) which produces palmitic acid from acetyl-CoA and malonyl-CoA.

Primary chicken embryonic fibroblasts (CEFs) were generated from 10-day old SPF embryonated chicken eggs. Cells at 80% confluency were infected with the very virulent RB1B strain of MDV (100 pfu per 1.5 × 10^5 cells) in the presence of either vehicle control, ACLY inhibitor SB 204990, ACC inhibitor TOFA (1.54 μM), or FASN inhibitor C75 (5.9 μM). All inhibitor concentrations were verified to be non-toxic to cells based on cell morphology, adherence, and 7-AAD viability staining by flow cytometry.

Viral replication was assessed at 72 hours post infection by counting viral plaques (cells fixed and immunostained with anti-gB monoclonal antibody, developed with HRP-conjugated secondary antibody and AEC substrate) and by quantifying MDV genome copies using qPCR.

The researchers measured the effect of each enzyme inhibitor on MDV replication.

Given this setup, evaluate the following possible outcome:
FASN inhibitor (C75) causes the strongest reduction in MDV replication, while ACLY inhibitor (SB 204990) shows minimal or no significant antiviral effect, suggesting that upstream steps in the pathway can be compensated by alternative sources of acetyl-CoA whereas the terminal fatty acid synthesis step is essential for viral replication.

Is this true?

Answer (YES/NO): NO